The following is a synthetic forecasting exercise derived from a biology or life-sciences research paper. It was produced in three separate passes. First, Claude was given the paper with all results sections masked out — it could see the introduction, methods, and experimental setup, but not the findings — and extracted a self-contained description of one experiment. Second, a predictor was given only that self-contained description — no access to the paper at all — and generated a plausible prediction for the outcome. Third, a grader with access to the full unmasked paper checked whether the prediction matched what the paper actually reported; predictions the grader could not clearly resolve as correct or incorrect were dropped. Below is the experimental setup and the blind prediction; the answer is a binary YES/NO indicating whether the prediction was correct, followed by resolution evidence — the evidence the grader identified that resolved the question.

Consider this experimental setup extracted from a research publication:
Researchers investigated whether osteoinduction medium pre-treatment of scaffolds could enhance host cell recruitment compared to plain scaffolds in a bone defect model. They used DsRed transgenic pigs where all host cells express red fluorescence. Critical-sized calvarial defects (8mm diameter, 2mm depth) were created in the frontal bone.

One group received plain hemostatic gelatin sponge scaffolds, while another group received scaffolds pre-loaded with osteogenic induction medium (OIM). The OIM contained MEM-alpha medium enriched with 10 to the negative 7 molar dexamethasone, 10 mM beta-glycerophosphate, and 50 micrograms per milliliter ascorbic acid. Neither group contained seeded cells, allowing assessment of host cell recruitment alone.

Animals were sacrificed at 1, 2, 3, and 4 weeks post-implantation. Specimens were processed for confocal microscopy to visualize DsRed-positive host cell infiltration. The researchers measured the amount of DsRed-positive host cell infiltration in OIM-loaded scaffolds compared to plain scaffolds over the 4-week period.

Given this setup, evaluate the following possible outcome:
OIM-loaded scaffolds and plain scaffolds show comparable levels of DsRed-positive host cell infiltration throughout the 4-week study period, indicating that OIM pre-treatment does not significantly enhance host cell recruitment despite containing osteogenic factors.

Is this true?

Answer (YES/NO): YES